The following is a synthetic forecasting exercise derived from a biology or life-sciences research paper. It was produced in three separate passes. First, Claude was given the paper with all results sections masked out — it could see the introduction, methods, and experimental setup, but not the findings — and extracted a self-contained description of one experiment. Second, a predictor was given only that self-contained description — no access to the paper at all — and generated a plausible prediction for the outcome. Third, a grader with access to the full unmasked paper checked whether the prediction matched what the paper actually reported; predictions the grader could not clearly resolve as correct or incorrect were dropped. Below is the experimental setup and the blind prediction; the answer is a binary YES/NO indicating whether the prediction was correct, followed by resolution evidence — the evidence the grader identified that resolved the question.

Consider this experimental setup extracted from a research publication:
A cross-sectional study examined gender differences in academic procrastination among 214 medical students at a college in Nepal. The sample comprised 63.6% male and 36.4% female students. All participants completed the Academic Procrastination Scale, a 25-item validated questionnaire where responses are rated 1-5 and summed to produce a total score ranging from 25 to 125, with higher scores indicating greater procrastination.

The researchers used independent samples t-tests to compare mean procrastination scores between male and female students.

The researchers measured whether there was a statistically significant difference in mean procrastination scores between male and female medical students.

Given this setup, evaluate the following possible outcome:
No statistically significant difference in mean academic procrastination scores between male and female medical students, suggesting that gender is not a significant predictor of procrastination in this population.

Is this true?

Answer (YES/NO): YES